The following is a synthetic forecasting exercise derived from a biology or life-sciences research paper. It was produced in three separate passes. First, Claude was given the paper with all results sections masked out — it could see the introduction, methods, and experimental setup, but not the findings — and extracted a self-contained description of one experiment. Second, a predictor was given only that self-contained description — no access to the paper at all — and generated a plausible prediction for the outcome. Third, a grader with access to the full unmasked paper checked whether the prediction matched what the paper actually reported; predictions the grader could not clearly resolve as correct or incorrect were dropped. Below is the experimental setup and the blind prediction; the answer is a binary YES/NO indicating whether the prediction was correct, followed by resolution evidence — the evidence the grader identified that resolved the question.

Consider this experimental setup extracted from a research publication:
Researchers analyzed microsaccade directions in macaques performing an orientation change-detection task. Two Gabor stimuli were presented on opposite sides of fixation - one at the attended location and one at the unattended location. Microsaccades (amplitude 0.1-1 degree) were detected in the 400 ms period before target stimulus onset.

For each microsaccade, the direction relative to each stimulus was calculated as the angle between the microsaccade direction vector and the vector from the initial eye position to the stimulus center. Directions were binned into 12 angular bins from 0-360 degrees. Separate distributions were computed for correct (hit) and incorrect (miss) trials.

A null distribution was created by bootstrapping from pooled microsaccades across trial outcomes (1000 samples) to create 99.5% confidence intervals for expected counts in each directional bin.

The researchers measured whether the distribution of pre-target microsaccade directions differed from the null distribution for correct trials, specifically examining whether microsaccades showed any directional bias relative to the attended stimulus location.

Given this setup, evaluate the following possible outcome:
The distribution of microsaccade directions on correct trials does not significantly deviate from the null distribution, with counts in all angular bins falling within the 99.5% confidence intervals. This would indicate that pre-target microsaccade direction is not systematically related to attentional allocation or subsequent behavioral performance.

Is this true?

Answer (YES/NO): NO